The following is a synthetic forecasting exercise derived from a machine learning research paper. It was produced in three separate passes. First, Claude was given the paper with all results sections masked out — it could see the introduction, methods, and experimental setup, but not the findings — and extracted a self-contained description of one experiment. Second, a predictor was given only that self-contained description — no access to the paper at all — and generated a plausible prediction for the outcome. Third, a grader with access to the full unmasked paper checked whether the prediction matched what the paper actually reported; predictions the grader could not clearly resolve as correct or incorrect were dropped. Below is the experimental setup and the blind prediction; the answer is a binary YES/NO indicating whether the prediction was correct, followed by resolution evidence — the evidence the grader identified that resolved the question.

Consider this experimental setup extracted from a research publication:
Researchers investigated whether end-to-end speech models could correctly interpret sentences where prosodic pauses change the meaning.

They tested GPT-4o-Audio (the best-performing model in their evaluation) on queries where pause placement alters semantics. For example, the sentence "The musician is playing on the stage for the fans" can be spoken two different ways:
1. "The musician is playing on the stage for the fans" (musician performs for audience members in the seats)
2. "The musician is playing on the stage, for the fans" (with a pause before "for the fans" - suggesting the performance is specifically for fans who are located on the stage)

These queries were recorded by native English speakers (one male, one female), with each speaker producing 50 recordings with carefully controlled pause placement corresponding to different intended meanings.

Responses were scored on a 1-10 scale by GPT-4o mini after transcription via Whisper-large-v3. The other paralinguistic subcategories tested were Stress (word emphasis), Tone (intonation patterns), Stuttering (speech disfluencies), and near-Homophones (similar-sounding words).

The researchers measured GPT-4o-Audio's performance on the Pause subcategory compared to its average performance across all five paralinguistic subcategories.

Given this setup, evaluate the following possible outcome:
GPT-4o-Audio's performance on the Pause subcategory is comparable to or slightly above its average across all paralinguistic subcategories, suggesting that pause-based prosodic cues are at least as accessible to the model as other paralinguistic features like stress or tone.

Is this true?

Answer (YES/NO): NO